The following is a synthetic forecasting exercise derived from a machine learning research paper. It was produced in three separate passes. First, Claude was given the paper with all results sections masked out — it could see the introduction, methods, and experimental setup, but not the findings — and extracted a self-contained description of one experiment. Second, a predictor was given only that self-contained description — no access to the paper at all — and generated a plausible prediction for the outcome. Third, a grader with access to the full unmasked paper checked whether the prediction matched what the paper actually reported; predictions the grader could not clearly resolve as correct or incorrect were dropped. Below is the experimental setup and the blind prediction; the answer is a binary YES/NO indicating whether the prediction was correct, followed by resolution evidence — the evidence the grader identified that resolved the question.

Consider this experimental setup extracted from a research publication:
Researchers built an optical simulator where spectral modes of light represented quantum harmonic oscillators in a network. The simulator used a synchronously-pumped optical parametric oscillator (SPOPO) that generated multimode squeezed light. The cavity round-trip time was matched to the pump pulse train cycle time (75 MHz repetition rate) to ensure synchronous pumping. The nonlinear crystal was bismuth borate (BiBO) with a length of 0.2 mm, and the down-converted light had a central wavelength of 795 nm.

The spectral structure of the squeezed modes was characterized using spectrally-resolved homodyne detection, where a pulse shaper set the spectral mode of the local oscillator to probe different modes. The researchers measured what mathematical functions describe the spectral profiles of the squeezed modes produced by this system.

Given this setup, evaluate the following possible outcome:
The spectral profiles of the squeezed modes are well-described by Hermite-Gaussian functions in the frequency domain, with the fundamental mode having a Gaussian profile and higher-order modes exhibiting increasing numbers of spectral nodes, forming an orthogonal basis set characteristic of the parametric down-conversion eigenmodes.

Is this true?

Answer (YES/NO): YES